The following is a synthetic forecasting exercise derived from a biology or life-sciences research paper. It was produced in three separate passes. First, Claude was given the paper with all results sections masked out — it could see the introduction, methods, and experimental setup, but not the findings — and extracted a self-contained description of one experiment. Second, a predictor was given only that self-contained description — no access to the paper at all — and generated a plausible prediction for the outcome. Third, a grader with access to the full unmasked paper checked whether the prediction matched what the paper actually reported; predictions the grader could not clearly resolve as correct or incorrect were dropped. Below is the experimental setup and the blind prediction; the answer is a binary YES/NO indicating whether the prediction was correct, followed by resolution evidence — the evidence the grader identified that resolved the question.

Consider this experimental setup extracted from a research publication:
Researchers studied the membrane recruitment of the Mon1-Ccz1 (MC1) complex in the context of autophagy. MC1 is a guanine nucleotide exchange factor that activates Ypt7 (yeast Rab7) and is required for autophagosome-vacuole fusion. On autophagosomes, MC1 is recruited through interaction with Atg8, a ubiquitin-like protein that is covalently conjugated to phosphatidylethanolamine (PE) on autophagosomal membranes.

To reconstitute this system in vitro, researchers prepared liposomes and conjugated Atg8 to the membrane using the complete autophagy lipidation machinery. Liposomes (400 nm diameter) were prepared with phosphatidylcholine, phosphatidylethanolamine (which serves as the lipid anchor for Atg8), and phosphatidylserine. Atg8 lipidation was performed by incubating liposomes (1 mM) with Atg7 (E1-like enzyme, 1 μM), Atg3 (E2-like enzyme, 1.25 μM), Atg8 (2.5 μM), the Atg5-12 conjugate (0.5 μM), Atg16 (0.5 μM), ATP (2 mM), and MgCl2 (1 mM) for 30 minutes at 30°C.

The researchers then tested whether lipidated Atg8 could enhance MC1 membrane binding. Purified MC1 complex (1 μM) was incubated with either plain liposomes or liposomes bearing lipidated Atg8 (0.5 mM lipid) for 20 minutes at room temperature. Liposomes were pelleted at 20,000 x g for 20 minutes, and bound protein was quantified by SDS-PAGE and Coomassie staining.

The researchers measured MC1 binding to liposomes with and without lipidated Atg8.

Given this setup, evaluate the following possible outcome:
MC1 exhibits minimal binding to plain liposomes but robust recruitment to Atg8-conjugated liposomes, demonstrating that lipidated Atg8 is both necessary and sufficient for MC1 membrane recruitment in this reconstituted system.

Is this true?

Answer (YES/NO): NO